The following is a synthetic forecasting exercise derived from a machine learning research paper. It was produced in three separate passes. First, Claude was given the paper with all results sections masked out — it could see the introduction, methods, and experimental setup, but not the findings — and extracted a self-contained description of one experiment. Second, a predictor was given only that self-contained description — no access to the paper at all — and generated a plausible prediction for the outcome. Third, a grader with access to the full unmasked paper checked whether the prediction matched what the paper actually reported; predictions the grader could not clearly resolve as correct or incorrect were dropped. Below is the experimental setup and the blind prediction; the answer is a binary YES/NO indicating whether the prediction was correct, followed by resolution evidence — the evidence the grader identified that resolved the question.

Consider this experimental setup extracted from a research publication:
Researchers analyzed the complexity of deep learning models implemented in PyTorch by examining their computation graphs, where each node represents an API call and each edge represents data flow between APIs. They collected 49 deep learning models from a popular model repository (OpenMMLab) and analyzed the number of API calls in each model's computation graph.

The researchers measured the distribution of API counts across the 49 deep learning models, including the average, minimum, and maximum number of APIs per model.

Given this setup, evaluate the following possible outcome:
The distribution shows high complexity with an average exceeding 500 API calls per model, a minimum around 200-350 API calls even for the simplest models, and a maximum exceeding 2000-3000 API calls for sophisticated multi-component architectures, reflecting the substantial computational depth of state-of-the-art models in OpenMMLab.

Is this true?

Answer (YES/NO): NO